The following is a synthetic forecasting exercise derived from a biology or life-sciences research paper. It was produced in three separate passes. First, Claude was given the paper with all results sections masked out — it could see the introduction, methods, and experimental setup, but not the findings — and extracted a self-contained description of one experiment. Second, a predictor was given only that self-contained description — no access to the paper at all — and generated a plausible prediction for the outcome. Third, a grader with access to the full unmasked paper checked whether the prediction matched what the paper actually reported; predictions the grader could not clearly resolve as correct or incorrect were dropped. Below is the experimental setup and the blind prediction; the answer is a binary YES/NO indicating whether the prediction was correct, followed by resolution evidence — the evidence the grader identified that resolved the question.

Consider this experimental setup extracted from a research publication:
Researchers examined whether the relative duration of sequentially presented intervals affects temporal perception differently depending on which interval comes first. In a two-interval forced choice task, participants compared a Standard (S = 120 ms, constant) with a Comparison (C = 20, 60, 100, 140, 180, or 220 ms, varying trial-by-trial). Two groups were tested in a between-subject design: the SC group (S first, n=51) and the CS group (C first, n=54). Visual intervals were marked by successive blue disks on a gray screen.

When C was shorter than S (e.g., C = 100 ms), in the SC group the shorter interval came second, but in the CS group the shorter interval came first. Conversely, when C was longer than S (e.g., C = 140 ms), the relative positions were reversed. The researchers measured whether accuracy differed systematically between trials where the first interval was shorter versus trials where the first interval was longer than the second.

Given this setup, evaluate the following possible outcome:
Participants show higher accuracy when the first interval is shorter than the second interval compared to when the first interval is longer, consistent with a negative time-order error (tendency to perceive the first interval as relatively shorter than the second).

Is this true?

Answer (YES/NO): NO